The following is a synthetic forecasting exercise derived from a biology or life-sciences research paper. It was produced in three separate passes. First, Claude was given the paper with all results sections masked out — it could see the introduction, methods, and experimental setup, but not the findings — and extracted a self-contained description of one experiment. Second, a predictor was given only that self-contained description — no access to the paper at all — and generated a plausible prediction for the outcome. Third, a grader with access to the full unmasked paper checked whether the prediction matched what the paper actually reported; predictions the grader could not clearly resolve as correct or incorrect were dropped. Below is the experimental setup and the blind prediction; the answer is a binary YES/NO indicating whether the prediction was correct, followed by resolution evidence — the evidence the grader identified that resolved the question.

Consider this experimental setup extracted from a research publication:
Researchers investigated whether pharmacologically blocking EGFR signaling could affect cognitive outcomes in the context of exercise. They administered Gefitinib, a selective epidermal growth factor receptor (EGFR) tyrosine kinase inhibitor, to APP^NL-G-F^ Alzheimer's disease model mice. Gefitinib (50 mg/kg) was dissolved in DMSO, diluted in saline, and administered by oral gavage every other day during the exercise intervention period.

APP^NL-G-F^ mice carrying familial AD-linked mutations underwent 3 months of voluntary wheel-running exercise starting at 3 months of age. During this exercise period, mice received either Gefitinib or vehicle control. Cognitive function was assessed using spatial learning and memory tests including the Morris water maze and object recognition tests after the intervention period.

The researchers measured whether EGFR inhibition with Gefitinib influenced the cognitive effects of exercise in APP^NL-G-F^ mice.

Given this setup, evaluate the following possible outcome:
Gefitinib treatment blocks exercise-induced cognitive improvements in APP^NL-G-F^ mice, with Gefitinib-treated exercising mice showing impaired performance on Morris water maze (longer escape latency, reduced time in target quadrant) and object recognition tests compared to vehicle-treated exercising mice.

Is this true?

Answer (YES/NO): NO